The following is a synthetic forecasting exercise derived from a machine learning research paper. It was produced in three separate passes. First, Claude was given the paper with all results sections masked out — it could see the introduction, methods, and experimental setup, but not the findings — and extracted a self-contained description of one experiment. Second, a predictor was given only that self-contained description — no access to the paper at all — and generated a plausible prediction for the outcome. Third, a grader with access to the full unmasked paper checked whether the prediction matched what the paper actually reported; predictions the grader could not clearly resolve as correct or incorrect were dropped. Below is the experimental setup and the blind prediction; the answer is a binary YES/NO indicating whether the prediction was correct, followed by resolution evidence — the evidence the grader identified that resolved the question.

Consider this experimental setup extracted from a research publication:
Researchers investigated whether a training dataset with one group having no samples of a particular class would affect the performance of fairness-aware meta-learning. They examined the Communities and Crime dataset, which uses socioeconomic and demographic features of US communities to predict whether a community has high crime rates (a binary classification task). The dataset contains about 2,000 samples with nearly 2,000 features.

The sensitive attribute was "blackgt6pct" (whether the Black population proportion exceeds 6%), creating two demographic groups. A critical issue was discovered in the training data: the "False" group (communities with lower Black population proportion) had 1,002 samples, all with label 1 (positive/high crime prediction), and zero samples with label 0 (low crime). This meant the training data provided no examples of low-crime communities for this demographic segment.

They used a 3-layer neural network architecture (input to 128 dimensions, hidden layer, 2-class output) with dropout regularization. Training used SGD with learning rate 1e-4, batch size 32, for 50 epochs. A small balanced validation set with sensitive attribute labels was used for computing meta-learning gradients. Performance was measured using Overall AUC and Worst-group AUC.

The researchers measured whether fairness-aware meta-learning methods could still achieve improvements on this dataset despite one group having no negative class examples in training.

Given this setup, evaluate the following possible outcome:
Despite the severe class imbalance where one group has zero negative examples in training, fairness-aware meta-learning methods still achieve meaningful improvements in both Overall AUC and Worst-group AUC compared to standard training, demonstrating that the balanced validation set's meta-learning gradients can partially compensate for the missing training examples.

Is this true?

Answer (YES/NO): YES